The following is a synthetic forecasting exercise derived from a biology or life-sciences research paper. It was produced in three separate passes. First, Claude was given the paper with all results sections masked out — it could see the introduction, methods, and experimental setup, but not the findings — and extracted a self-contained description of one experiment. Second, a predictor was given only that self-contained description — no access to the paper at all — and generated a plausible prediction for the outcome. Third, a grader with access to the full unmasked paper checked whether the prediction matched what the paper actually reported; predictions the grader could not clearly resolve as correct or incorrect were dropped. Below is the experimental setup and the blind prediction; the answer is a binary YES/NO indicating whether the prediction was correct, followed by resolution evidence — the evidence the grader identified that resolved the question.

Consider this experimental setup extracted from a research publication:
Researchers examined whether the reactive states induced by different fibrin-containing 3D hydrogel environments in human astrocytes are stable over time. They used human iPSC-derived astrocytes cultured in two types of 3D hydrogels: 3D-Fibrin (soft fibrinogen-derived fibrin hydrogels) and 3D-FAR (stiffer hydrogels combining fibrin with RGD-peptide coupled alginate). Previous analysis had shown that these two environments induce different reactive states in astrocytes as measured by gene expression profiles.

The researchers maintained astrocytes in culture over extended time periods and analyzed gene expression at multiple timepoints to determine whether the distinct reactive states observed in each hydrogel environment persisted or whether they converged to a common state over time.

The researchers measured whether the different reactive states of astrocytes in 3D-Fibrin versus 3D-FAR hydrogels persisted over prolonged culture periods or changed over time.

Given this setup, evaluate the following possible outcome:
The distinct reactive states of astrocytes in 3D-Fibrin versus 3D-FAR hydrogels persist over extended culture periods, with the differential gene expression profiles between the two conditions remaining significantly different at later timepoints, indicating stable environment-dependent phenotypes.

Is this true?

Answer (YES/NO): YES